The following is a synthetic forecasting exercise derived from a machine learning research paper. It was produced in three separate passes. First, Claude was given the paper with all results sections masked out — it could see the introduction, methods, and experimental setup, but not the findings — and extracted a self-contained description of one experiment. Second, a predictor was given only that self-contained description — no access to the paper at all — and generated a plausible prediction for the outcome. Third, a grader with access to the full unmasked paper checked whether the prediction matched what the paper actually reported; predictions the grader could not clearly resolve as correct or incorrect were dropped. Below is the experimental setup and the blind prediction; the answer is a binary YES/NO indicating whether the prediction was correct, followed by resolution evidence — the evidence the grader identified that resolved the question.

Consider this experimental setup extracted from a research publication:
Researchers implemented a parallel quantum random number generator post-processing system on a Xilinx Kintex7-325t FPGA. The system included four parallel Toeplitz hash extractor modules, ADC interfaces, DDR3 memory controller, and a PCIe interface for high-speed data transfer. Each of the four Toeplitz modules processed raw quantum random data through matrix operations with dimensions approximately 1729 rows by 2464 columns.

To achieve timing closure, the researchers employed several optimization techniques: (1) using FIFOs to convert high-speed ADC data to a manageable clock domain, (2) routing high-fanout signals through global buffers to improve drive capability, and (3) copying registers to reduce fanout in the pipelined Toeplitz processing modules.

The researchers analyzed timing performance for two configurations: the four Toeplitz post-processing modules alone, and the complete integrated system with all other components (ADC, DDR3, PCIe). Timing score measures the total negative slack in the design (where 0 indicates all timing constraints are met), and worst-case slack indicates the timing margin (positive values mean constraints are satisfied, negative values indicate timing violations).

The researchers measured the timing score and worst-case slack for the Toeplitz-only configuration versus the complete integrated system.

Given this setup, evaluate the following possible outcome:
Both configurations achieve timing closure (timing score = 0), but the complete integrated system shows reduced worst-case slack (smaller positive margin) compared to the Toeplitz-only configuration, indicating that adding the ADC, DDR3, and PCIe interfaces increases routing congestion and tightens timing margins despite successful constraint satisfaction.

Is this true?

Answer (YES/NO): NO